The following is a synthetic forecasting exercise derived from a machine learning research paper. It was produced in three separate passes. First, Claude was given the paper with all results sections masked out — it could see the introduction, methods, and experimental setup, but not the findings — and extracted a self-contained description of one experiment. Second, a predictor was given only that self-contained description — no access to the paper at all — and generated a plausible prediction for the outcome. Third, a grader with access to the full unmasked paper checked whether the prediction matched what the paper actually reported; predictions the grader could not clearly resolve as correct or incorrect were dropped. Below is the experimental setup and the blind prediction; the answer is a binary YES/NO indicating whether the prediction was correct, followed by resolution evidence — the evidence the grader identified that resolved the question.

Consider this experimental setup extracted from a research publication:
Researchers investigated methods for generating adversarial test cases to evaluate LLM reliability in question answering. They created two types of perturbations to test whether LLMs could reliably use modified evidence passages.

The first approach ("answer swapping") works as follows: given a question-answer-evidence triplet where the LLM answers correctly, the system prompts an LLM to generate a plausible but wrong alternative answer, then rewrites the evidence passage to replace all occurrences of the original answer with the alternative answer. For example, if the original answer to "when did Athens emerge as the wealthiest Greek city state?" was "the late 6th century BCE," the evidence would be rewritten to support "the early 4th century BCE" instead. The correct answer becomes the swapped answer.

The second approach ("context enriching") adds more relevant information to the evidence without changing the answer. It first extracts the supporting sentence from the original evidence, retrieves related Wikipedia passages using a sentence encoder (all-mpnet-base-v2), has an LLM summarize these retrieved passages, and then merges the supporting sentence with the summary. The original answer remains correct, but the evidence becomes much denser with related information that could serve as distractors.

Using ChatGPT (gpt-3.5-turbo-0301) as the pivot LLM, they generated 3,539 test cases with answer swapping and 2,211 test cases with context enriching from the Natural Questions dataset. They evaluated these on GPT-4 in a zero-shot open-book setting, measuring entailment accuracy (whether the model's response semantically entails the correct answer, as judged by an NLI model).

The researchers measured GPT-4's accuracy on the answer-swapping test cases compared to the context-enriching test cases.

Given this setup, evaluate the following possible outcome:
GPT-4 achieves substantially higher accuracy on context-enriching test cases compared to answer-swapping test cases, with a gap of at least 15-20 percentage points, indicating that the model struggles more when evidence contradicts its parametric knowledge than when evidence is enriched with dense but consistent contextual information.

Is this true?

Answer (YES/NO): NO